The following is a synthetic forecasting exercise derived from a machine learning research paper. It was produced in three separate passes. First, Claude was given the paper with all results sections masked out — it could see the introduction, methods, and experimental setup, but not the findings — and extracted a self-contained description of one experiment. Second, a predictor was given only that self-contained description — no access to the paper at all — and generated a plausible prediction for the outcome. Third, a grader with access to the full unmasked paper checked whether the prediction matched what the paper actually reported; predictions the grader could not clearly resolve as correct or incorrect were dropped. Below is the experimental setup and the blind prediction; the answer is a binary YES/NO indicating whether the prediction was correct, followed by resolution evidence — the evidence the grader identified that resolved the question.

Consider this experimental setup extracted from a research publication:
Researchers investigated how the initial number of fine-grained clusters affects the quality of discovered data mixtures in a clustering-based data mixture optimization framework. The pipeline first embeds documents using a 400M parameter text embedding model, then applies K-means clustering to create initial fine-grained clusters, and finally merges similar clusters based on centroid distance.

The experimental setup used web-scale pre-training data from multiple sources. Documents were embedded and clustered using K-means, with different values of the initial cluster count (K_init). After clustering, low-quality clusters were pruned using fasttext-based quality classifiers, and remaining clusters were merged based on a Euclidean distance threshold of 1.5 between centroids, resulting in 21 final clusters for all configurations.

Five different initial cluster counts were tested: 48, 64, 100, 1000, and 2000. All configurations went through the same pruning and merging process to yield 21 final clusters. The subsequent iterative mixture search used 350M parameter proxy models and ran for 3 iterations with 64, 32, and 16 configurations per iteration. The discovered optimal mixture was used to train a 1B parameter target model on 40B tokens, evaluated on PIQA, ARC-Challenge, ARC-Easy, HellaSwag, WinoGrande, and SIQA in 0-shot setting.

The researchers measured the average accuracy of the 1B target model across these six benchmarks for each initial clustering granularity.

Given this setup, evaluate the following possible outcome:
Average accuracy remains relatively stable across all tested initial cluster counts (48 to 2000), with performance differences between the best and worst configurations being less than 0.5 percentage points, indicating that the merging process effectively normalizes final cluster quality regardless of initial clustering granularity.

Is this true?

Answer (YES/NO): NO